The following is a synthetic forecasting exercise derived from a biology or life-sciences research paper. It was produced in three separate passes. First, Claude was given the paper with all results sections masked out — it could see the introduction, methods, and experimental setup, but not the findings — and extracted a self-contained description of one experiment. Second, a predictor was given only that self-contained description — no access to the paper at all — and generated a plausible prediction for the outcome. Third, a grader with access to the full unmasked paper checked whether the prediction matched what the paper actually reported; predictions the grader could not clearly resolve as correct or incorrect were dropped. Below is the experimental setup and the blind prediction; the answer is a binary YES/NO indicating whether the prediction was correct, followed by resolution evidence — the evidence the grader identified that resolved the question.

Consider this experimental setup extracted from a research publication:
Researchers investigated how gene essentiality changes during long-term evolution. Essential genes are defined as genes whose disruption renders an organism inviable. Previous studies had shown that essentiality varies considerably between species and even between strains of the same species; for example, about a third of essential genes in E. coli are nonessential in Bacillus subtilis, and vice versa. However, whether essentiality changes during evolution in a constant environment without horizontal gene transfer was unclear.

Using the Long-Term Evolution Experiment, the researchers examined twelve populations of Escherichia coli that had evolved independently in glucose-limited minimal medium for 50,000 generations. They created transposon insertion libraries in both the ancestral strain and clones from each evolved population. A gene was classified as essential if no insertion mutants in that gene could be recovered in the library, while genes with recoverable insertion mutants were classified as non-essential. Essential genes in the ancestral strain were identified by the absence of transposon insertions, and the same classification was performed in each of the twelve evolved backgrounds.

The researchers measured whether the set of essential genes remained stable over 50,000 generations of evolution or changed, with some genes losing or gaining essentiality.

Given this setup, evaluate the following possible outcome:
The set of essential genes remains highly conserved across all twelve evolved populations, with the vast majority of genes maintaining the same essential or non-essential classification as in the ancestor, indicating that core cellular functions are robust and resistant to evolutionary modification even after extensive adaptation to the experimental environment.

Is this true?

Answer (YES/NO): NO